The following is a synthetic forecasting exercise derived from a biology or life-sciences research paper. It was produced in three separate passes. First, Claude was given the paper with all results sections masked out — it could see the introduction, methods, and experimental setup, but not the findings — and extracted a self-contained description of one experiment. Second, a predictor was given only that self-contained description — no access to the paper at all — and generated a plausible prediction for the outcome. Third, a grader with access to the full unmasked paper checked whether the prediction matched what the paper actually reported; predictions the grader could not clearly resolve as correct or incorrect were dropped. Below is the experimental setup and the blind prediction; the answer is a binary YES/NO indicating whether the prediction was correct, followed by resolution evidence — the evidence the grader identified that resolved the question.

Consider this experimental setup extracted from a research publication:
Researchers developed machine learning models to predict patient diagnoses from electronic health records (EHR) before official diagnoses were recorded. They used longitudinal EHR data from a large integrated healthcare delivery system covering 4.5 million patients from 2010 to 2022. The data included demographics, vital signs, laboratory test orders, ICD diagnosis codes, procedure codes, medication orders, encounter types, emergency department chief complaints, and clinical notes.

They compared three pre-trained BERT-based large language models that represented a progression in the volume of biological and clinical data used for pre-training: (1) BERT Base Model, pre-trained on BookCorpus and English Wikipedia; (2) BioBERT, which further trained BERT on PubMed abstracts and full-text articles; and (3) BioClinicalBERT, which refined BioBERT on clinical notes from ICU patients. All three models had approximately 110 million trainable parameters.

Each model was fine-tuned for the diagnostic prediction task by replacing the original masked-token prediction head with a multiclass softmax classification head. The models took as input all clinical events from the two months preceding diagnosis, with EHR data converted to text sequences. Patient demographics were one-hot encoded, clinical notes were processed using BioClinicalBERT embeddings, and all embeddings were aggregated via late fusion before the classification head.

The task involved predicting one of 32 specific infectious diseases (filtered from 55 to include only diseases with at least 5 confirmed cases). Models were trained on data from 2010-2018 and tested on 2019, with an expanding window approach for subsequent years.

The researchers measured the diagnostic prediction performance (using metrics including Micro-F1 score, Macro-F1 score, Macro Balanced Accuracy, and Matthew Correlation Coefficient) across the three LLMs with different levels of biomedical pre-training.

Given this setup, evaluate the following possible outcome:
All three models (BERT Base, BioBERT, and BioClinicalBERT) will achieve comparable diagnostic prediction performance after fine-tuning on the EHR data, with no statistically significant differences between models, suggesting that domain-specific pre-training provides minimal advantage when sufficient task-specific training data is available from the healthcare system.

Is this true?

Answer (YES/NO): NO